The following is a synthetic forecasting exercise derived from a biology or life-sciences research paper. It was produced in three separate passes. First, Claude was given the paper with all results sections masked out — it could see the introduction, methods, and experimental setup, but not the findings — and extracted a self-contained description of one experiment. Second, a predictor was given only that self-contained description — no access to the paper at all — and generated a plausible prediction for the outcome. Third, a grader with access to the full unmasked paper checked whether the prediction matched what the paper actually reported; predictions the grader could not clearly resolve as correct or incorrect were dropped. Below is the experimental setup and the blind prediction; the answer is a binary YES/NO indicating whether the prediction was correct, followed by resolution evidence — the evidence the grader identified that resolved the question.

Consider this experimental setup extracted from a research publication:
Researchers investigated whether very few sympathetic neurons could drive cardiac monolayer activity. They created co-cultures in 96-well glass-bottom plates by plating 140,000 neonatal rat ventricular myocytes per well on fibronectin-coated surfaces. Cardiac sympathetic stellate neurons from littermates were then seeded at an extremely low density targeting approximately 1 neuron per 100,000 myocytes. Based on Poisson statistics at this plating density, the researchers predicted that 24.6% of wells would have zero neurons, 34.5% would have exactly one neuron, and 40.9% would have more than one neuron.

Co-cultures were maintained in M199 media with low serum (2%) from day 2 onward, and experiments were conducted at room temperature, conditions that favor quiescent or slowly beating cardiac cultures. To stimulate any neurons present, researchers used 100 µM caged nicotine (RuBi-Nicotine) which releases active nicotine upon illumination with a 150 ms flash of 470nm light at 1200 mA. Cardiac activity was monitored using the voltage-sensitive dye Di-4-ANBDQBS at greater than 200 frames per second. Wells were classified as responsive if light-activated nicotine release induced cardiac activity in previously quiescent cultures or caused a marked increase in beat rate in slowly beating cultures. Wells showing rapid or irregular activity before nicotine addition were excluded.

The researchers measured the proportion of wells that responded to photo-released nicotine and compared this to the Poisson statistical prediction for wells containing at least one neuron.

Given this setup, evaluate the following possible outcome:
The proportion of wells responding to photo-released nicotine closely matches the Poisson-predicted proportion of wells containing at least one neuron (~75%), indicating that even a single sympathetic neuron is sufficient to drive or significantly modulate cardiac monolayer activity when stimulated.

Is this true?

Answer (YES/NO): NO